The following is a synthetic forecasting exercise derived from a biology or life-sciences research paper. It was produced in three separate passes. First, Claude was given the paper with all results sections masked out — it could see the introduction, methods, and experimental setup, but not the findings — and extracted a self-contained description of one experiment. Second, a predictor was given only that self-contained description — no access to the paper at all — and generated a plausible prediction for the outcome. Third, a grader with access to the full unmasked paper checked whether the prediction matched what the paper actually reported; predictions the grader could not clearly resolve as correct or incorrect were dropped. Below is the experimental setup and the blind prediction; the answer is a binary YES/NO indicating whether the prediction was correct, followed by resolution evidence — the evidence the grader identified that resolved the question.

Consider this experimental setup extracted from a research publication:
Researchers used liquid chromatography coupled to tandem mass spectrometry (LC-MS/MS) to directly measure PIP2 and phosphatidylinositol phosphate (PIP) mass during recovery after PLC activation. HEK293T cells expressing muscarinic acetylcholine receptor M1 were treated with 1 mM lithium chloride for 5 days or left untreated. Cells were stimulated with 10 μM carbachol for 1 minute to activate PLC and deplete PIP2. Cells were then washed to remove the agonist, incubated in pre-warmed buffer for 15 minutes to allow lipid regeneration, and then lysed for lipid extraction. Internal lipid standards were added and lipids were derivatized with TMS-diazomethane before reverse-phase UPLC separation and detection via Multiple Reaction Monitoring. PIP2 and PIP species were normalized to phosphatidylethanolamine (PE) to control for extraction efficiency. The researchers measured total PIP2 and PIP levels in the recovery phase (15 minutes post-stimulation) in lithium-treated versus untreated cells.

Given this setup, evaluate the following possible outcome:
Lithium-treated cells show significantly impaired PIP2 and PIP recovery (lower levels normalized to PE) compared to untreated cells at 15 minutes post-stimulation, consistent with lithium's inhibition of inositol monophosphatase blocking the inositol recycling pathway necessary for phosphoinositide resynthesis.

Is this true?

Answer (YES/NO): YES